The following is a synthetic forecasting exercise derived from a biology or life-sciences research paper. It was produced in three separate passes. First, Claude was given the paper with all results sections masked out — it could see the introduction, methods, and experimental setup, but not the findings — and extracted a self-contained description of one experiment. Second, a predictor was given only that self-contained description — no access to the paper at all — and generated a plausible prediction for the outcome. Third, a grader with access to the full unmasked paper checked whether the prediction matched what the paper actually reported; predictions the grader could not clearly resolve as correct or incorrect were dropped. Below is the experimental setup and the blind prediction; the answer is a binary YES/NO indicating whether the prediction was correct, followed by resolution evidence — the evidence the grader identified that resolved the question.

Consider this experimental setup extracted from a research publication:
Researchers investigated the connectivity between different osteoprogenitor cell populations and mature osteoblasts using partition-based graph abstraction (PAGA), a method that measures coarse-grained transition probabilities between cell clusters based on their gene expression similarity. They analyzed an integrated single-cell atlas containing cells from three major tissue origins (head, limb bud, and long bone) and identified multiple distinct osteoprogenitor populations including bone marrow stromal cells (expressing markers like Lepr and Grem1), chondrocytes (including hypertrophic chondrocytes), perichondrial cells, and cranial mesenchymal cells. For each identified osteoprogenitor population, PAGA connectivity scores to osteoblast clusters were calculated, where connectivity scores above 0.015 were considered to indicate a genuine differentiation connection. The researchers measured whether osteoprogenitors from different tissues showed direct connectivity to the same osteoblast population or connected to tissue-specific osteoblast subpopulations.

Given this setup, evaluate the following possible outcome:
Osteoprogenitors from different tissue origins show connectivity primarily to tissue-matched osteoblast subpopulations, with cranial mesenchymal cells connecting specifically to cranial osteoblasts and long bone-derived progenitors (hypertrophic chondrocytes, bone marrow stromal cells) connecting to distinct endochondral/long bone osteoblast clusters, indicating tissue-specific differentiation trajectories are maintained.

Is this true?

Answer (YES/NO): NO